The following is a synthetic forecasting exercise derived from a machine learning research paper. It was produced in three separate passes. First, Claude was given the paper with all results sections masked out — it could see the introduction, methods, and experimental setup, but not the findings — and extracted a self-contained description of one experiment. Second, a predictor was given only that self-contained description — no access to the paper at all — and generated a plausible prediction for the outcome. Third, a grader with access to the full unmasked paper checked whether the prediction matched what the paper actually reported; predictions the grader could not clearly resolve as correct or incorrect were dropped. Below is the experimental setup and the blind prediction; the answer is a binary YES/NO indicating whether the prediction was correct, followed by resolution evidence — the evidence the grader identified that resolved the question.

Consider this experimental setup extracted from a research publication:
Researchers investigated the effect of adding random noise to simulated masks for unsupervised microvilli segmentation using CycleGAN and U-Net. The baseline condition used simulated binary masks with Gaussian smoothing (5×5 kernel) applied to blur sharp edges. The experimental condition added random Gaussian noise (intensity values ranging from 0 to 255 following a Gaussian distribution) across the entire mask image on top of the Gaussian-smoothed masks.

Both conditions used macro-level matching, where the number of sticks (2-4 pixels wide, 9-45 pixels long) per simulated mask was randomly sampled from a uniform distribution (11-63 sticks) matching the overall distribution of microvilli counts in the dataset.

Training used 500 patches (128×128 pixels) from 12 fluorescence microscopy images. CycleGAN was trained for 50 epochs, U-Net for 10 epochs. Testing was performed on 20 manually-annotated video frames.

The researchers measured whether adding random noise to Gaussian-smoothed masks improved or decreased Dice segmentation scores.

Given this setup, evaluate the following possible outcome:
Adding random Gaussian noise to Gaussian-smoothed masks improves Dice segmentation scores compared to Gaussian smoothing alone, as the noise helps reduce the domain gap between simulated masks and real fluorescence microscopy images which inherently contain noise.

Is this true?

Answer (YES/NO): YES